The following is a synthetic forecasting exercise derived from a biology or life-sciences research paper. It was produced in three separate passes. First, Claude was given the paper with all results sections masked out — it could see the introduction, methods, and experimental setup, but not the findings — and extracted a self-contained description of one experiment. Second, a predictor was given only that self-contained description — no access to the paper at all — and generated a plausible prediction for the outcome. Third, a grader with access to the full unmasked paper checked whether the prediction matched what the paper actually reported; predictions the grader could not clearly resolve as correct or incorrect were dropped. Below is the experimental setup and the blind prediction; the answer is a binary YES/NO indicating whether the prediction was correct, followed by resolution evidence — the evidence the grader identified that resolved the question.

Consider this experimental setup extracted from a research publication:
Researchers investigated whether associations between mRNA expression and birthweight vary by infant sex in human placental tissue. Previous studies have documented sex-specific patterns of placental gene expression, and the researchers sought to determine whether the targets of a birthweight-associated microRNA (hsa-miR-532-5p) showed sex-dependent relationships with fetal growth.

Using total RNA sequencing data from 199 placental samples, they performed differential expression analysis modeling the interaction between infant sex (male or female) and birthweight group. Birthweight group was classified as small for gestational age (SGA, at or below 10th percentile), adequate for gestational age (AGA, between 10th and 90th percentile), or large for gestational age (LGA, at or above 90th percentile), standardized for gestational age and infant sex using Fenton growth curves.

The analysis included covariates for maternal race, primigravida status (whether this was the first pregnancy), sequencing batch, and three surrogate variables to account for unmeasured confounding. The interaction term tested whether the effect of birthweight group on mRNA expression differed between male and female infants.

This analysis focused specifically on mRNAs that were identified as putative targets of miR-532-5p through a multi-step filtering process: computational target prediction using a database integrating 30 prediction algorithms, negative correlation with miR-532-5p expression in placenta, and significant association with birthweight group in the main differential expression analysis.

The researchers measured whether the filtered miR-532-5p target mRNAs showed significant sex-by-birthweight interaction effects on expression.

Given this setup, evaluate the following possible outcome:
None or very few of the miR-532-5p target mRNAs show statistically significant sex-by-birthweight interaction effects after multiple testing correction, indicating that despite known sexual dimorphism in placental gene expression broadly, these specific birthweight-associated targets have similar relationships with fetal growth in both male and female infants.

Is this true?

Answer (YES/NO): NO